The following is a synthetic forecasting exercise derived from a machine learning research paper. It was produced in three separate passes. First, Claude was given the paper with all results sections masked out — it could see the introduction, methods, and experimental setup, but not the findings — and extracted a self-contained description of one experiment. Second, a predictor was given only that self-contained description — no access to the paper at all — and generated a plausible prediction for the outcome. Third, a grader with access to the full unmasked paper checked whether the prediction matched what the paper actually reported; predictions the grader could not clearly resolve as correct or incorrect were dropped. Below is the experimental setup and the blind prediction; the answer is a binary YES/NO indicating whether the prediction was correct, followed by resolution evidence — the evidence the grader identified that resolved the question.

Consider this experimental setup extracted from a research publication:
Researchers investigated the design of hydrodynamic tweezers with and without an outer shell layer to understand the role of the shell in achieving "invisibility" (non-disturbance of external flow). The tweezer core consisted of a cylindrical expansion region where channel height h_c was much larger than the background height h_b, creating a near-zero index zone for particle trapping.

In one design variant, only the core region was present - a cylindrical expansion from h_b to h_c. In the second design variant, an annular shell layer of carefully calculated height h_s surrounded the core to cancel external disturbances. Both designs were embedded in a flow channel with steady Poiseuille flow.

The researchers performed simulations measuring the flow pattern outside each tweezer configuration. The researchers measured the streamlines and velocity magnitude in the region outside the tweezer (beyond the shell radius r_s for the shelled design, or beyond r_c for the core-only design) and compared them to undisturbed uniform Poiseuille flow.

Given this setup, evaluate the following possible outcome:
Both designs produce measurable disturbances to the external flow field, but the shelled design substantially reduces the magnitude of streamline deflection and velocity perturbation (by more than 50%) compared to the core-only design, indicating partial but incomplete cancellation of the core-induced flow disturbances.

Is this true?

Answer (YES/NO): NO